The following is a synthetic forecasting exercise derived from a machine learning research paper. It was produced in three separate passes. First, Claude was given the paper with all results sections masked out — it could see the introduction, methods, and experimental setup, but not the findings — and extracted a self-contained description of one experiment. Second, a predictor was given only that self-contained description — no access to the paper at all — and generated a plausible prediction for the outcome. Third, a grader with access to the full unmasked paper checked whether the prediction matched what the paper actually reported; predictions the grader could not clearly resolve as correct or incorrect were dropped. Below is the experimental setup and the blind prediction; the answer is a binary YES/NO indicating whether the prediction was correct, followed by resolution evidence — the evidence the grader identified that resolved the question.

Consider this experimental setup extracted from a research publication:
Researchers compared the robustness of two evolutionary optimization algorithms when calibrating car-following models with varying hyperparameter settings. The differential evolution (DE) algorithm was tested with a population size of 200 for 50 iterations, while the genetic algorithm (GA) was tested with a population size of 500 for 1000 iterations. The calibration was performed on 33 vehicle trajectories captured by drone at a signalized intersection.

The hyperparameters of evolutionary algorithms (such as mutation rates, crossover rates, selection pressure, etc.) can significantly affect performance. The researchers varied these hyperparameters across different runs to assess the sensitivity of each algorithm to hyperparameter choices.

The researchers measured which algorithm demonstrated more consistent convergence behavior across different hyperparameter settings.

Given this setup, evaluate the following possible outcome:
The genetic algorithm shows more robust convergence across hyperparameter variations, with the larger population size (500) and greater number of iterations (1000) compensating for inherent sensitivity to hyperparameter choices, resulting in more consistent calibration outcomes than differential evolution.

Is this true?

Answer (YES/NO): NO